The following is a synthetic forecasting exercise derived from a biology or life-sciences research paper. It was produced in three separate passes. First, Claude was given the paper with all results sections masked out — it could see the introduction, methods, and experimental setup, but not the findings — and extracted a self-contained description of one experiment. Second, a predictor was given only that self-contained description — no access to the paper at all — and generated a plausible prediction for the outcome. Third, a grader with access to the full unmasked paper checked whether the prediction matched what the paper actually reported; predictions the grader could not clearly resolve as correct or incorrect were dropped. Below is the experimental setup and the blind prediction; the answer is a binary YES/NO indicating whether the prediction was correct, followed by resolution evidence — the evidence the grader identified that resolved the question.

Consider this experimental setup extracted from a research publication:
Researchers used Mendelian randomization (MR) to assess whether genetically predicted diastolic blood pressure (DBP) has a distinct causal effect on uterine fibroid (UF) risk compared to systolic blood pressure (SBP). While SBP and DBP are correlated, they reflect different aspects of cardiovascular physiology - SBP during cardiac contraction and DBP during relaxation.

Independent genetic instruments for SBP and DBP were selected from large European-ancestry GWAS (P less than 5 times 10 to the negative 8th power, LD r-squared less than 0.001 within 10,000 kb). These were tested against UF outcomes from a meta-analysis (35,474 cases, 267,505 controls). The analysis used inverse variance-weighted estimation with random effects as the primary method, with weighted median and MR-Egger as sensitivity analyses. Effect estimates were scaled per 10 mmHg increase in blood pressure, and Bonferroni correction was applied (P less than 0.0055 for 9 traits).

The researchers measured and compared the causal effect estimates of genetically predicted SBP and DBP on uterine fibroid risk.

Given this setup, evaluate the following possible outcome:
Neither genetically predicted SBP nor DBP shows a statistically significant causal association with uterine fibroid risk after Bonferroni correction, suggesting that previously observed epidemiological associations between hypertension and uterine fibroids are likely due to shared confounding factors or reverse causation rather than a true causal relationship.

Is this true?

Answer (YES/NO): YES